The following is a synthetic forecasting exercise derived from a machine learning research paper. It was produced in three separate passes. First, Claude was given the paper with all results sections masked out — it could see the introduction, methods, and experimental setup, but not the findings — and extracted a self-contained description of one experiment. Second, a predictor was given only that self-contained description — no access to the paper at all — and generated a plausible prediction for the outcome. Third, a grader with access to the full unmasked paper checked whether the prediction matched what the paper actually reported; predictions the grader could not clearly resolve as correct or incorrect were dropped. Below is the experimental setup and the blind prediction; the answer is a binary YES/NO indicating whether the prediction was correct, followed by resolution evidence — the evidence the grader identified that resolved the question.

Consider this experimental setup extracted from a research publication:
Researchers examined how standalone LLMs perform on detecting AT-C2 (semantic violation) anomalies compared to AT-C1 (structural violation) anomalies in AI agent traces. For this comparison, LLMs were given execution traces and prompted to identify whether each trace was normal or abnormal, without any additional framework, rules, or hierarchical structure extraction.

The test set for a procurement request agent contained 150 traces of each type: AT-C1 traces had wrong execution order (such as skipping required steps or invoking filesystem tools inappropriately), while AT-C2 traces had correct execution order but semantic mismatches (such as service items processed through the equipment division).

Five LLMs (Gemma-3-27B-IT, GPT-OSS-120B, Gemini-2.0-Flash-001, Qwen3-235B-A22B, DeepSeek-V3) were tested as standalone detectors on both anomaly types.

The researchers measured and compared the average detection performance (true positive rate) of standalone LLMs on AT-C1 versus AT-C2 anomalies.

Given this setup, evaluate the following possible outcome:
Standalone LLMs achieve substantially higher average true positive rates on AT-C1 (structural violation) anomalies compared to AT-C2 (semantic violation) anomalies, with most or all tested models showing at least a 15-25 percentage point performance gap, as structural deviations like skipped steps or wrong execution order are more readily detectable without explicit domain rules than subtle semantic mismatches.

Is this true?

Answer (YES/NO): NO